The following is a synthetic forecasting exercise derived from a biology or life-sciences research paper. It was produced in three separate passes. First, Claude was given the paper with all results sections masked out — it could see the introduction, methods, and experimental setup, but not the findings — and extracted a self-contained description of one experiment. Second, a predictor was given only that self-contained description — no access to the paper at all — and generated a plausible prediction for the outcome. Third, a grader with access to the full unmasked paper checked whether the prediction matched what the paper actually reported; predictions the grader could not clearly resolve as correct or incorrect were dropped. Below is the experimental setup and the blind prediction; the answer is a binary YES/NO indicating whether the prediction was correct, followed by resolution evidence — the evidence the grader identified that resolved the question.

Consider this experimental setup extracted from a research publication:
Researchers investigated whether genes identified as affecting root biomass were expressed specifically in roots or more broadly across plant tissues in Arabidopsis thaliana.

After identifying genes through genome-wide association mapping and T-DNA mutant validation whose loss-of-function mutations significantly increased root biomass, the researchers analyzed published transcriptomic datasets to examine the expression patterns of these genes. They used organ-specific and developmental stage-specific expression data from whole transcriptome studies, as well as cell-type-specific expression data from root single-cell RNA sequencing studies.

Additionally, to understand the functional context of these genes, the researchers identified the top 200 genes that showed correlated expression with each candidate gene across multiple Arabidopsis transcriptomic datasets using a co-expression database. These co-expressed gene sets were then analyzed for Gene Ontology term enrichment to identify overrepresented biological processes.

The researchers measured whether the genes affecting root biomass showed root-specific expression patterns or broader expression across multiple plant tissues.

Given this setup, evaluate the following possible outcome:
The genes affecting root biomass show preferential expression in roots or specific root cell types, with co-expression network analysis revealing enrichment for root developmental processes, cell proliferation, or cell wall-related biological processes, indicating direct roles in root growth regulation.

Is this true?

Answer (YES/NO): NO